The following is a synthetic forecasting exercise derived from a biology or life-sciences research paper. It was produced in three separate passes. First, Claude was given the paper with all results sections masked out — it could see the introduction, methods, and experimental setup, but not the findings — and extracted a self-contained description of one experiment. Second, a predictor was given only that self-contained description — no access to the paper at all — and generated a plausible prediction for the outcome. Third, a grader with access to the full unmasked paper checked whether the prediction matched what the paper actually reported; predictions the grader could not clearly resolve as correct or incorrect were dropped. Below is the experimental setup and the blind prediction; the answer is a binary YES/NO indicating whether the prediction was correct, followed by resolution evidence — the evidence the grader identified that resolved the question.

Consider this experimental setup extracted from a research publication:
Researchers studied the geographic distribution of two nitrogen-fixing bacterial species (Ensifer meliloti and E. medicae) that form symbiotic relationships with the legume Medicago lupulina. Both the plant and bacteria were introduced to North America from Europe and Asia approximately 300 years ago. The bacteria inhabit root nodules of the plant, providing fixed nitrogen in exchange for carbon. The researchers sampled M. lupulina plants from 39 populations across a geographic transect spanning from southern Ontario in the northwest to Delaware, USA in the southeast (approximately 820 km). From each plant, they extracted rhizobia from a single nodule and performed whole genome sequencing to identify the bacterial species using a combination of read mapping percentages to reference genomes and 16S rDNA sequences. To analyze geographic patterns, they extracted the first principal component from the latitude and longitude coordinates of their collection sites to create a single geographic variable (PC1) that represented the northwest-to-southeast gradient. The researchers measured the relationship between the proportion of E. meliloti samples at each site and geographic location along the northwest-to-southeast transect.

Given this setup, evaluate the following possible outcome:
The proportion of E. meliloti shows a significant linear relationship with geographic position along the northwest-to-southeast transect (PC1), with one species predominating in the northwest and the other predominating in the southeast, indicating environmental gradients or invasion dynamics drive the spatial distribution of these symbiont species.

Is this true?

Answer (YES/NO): YES